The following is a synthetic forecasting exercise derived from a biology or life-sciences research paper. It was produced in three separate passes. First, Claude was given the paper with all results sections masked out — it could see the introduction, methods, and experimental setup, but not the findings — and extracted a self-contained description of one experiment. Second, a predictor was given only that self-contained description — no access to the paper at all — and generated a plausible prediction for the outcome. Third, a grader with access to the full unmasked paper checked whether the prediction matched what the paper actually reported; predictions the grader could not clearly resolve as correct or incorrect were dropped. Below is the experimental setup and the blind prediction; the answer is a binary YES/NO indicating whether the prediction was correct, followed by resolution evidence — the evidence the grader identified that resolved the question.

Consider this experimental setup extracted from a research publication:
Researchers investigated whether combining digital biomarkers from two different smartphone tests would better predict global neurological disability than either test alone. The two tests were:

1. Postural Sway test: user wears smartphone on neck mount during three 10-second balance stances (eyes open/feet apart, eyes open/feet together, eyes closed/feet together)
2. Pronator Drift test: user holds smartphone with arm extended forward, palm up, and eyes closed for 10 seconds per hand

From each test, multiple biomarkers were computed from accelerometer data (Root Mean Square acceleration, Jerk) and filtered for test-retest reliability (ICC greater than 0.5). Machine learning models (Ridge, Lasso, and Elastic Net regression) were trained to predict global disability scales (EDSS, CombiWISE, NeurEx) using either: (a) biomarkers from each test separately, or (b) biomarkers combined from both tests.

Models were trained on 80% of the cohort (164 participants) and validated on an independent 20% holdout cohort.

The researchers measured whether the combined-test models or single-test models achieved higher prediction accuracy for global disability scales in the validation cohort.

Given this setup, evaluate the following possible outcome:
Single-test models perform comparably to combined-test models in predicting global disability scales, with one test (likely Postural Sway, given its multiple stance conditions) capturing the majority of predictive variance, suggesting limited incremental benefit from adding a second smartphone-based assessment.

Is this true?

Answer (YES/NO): NO